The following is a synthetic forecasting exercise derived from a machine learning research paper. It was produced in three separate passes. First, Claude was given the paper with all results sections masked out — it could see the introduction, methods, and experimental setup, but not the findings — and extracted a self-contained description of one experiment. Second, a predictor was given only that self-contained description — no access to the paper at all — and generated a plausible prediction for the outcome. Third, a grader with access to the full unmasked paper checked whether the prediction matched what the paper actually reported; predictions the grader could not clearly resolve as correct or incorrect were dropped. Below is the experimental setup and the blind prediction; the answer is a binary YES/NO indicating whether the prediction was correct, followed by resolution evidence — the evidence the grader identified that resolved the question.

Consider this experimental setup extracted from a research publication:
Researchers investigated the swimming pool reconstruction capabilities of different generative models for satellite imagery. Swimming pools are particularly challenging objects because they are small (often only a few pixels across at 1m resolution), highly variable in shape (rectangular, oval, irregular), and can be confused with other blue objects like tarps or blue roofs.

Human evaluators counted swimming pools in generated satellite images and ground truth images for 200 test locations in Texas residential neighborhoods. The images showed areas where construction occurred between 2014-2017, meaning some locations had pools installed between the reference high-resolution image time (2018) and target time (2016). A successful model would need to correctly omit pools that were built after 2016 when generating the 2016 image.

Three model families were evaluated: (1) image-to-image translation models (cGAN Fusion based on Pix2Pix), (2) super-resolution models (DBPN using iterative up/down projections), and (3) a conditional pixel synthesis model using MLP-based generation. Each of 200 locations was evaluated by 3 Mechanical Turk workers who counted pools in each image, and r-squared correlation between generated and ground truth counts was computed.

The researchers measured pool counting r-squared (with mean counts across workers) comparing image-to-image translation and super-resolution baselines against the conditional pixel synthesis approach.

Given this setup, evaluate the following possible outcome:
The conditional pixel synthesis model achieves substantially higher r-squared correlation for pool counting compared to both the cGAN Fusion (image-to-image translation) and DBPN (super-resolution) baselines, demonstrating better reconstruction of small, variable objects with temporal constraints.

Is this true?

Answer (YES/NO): YES